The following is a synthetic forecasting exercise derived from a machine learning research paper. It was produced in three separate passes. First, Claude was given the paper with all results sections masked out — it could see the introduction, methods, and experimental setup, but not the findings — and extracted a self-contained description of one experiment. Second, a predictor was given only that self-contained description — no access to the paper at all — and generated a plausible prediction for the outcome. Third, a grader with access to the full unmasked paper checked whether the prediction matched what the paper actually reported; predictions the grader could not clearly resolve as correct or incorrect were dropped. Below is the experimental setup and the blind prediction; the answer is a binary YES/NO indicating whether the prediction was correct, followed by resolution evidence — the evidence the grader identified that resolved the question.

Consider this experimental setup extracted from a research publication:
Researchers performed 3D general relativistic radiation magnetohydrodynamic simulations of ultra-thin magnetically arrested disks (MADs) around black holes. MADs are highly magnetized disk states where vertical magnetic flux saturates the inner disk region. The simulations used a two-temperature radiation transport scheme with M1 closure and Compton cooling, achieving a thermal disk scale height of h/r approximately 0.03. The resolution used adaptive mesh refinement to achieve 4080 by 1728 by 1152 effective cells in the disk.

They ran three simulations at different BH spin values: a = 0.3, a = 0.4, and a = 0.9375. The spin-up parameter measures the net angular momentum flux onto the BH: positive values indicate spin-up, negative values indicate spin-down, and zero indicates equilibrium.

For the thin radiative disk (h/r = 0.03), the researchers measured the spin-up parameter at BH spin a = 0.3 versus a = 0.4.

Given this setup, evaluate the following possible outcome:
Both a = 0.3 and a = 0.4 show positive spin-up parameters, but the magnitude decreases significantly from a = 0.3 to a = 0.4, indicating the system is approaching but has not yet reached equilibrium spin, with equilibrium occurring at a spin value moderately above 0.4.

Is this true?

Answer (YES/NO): NO